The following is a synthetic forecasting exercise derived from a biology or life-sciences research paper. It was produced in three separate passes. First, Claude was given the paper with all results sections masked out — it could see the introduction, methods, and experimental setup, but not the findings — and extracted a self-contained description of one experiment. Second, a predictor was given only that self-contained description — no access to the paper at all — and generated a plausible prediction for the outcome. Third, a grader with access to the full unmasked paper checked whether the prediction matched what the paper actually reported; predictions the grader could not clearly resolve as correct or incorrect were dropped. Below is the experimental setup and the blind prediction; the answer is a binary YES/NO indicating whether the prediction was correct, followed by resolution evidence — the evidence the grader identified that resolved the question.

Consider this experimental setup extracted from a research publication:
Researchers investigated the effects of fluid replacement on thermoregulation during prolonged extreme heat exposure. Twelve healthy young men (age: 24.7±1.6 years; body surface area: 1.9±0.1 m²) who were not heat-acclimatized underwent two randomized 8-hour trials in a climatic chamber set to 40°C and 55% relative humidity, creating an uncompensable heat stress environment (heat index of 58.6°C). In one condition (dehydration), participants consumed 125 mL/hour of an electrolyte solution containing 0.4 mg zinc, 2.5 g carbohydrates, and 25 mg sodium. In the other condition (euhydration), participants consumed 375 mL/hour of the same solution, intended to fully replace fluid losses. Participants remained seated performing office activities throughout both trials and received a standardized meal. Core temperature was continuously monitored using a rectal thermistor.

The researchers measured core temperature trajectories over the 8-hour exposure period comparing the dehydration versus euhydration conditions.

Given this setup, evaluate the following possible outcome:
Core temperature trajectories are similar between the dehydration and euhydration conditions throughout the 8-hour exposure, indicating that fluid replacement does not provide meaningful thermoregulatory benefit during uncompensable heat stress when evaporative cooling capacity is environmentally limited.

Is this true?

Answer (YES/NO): NO